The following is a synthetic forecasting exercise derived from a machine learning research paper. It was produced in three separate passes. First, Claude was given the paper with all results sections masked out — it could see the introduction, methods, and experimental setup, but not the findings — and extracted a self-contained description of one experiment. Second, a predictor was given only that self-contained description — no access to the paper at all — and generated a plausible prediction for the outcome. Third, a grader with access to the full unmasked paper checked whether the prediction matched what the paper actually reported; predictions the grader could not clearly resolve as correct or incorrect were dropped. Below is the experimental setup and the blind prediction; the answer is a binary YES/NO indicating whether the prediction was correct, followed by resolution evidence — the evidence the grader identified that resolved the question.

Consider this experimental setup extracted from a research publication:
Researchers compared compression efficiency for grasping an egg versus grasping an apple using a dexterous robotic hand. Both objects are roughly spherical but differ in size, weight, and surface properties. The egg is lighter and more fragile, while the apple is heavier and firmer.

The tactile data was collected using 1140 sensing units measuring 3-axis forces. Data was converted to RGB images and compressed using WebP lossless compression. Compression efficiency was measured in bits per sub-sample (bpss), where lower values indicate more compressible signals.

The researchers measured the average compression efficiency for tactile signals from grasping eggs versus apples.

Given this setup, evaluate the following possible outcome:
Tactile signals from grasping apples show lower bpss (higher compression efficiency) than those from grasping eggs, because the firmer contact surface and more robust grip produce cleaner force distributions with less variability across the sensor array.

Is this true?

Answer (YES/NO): NO